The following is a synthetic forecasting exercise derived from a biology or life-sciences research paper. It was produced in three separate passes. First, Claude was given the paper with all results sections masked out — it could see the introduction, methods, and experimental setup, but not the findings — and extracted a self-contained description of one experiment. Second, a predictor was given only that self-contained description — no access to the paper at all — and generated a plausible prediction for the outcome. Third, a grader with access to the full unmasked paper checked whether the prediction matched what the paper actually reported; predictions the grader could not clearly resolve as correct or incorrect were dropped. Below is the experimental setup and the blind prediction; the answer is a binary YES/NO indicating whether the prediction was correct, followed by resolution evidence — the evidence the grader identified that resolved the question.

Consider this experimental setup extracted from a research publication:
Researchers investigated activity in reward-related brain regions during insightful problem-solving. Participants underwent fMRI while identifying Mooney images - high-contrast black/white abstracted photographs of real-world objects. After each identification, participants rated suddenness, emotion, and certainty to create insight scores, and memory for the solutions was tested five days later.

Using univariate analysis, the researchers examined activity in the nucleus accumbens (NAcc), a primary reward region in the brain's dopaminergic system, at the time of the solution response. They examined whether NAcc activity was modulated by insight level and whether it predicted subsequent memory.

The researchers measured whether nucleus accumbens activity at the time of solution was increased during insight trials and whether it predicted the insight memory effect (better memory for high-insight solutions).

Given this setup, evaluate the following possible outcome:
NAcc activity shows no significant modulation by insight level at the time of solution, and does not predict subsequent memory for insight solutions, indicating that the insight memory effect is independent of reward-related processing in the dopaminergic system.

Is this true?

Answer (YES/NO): NO